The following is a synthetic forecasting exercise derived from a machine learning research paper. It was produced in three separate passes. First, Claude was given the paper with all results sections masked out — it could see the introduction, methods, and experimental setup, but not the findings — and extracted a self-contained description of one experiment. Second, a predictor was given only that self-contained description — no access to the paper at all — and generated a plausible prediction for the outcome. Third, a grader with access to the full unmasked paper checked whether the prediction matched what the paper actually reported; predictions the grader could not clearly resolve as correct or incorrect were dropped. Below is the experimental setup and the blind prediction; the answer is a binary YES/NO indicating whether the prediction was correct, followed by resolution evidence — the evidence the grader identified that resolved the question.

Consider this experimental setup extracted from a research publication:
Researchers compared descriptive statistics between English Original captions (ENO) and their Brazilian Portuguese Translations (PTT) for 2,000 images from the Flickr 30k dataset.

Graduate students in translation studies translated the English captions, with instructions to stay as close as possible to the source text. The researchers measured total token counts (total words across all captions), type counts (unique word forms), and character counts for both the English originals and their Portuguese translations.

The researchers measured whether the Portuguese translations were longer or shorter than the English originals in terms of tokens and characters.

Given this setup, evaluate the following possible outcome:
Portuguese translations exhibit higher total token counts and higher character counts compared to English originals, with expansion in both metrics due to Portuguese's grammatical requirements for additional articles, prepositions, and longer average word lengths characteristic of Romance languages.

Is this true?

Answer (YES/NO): NO